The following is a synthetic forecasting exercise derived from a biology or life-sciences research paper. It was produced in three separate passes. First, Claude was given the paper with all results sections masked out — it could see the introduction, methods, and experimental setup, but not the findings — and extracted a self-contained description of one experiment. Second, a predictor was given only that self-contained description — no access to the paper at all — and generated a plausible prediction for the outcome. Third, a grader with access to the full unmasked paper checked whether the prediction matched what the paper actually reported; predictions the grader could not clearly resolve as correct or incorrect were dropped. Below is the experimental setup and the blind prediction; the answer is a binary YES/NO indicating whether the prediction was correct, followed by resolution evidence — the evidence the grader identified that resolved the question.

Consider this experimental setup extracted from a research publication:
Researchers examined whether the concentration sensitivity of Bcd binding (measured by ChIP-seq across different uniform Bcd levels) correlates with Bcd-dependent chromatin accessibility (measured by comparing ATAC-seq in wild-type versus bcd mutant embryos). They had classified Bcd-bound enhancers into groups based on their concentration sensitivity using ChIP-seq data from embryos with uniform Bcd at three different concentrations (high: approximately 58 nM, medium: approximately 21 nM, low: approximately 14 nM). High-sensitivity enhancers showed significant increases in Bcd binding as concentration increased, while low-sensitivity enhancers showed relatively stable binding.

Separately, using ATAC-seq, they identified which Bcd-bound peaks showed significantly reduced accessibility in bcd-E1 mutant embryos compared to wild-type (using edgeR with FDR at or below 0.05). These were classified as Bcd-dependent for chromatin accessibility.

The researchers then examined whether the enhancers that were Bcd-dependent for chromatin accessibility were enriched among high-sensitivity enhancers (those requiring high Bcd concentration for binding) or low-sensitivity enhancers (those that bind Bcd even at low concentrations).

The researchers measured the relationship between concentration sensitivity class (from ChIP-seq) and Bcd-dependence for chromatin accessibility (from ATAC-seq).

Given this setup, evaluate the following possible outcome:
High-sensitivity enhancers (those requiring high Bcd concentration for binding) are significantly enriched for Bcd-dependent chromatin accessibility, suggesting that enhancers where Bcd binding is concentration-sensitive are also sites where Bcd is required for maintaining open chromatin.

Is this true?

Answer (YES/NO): YES